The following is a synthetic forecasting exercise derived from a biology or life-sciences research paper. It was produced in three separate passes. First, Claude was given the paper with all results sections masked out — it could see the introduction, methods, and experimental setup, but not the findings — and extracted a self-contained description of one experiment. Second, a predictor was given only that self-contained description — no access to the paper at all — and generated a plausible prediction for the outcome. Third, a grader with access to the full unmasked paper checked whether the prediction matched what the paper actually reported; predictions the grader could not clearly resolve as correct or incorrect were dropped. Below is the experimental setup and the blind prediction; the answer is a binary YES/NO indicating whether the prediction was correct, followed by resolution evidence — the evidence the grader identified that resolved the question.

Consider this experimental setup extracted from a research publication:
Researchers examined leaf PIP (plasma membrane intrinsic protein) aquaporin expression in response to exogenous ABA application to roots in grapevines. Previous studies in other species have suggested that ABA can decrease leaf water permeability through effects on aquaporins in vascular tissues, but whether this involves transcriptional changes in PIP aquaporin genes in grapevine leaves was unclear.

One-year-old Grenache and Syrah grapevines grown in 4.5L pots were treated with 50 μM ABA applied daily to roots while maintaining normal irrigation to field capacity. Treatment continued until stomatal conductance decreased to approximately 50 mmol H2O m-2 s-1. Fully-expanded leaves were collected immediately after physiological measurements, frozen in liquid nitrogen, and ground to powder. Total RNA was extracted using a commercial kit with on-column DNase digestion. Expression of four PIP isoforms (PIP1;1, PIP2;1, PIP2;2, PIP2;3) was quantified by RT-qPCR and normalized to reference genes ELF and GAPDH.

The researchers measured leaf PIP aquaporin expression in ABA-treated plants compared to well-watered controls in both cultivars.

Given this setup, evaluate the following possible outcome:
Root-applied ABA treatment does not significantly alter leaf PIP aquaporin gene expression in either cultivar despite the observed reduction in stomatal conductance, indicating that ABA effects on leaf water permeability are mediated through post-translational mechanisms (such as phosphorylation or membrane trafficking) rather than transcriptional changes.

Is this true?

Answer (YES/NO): NO